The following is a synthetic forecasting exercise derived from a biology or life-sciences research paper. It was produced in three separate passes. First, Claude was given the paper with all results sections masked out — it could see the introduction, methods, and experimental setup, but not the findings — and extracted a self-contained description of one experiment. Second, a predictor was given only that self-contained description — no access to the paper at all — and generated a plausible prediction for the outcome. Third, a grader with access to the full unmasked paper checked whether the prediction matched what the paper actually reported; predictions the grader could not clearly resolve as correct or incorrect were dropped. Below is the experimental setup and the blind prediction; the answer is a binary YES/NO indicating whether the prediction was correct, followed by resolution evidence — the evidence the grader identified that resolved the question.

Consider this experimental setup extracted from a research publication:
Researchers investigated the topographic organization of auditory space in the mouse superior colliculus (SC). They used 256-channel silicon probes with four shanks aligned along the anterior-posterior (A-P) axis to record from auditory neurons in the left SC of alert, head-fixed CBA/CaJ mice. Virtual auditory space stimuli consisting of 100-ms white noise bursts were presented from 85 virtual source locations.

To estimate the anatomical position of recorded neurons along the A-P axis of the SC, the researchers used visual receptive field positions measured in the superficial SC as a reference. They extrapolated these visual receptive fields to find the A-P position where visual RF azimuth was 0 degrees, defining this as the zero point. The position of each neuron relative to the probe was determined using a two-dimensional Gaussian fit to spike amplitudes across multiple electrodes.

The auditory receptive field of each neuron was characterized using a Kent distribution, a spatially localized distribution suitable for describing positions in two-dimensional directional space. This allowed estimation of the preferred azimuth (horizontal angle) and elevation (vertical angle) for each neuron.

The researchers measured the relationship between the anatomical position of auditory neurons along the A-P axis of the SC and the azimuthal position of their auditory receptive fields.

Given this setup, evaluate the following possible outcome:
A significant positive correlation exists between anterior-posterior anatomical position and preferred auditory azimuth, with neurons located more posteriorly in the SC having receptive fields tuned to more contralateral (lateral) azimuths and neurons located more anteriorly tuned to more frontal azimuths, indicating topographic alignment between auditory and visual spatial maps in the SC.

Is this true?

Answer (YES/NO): YES